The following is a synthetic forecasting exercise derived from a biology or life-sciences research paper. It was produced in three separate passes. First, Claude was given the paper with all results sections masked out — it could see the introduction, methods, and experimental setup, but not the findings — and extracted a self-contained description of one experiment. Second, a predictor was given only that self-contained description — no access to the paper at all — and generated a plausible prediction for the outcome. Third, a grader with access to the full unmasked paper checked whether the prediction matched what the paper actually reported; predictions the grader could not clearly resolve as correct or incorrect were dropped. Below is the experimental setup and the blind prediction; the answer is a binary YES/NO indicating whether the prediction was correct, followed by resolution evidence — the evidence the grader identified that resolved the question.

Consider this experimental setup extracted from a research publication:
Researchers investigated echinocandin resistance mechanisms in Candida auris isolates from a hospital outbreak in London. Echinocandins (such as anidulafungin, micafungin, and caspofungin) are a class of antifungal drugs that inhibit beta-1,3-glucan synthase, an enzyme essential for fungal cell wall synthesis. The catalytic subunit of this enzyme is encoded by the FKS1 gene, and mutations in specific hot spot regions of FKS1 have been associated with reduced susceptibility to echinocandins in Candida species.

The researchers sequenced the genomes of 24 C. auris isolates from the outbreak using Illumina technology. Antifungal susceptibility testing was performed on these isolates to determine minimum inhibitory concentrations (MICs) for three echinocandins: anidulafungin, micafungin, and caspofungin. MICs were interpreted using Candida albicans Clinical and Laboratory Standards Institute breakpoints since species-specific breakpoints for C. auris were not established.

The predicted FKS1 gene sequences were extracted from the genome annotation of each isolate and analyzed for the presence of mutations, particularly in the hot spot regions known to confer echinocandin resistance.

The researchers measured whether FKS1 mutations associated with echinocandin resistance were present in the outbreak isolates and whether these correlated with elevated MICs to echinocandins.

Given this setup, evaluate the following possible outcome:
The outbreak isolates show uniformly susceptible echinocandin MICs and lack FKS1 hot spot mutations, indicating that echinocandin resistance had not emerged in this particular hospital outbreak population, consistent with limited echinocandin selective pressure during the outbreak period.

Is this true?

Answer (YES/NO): NO